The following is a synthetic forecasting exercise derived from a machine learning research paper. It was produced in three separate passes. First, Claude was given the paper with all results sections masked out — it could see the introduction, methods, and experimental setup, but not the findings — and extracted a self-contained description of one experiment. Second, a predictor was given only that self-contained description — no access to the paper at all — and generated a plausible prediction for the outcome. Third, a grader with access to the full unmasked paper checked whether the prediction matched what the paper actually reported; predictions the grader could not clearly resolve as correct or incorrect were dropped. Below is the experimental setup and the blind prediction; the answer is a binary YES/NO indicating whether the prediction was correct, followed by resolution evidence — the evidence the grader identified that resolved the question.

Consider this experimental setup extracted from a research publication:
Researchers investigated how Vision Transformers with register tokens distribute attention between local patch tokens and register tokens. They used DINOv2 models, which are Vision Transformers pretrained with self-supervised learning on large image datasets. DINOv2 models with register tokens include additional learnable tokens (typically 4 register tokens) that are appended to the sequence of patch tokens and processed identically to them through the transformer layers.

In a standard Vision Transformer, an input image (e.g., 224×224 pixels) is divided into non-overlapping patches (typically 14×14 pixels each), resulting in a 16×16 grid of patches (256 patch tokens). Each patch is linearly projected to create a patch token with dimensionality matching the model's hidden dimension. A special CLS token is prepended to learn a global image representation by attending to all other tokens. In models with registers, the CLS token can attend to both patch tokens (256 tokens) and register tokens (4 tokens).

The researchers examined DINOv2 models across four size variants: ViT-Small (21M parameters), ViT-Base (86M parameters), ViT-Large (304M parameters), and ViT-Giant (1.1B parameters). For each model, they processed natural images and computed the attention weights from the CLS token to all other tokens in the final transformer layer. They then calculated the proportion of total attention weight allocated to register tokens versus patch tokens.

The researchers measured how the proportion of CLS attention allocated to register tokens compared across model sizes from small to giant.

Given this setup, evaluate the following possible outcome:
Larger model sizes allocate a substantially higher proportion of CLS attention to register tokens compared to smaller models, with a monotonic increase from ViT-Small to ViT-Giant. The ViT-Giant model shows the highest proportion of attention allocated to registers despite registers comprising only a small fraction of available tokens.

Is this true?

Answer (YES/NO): YES